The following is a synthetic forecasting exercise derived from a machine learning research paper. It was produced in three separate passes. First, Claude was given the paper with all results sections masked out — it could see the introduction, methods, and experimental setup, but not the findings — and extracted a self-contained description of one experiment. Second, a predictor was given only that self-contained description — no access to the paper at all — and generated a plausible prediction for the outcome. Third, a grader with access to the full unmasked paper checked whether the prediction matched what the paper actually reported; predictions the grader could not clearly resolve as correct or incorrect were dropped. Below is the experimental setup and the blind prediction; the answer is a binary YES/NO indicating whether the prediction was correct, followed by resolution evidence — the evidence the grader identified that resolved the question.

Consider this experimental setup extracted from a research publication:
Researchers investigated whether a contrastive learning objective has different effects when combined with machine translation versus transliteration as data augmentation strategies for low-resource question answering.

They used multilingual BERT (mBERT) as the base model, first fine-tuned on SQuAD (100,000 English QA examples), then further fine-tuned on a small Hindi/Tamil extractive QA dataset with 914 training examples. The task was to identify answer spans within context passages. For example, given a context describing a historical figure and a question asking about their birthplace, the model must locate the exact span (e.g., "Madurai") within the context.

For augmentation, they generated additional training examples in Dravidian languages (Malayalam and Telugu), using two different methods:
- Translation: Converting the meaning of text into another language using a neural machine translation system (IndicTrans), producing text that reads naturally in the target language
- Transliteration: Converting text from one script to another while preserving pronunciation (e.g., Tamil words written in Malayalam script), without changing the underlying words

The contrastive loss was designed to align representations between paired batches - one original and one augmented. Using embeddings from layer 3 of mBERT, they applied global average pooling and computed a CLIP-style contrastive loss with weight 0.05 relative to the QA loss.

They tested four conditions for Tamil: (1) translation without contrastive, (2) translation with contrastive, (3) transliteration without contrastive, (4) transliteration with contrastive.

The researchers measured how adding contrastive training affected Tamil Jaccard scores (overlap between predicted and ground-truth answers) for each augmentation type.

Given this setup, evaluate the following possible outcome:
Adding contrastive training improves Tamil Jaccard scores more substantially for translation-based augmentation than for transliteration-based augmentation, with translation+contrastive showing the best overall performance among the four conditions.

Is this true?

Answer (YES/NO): NO